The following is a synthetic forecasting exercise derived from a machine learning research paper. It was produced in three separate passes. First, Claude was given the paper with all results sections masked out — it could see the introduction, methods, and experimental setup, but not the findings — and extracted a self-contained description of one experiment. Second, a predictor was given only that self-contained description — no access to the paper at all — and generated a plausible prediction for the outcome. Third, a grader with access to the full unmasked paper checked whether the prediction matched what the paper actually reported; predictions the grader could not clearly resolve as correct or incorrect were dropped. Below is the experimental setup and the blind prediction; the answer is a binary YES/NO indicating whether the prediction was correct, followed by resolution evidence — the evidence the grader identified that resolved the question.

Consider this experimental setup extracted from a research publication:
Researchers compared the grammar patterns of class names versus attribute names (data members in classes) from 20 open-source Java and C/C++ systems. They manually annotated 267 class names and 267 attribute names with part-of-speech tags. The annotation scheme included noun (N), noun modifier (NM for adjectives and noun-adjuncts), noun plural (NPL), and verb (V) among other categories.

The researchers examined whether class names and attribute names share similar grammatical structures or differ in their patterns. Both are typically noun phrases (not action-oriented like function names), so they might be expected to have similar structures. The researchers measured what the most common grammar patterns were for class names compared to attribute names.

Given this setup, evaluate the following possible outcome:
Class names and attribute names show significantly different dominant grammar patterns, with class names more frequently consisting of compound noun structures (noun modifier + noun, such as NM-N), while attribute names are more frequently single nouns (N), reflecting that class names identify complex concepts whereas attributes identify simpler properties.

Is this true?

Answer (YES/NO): NO